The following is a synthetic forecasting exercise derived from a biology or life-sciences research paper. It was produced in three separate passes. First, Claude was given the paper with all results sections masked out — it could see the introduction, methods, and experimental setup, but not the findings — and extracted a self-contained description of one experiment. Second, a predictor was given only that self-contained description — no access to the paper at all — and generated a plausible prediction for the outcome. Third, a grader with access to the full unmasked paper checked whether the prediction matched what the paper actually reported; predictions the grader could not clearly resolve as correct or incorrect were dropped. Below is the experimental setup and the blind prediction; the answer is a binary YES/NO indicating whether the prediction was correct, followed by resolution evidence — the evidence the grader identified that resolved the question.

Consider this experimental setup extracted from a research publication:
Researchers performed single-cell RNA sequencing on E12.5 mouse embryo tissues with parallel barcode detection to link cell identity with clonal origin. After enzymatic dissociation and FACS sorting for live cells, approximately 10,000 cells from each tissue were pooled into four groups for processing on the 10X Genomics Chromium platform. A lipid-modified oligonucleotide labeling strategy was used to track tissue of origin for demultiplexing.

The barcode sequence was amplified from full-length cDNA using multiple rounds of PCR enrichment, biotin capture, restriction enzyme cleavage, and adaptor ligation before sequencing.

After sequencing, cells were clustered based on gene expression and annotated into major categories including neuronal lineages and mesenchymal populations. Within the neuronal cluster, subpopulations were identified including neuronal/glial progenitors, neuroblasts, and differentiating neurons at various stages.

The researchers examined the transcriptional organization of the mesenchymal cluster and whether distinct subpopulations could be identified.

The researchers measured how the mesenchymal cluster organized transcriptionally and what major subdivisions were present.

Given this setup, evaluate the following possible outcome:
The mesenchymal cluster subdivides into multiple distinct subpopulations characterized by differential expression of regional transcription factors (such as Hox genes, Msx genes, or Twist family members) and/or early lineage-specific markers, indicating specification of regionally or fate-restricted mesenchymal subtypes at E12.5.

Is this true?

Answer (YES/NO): YES